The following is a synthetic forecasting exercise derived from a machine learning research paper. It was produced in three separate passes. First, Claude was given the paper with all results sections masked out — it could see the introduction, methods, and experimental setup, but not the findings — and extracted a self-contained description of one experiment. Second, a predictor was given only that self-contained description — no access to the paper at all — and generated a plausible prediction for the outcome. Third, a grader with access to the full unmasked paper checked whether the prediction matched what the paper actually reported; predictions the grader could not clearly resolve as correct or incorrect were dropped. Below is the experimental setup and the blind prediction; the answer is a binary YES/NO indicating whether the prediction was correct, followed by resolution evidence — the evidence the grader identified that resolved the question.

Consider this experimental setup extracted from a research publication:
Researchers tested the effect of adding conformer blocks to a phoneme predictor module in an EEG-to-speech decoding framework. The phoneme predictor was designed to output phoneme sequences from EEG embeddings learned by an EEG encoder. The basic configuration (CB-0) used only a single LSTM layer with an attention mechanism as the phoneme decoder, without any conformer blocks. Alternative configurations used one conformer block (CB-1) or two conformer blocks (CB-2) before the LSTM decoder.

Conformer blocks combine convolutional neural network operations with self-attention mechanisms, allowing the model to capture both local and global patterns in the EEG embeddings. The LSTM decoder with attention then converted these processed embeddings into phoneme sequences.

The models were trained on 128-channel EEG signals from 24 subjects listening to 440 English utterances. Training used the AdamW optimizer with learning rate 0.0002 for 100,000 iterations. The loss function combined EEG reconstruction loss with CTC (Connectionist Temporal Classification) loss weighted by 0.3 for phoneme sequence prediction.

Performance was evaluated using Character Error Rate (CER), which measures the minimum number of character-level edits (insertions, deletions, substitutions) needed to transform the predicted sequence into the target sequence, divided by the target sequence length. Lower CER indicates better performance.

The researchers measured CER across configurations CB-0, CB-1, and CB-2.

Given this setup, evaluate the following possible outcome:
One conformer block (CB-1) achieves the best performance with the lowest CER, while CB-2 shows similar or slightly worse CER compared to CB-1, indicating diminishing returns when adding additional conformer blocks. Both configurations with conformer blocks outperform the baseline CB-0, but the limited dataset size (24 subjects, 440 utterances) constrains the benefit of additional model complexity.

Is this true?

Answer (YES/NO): NO